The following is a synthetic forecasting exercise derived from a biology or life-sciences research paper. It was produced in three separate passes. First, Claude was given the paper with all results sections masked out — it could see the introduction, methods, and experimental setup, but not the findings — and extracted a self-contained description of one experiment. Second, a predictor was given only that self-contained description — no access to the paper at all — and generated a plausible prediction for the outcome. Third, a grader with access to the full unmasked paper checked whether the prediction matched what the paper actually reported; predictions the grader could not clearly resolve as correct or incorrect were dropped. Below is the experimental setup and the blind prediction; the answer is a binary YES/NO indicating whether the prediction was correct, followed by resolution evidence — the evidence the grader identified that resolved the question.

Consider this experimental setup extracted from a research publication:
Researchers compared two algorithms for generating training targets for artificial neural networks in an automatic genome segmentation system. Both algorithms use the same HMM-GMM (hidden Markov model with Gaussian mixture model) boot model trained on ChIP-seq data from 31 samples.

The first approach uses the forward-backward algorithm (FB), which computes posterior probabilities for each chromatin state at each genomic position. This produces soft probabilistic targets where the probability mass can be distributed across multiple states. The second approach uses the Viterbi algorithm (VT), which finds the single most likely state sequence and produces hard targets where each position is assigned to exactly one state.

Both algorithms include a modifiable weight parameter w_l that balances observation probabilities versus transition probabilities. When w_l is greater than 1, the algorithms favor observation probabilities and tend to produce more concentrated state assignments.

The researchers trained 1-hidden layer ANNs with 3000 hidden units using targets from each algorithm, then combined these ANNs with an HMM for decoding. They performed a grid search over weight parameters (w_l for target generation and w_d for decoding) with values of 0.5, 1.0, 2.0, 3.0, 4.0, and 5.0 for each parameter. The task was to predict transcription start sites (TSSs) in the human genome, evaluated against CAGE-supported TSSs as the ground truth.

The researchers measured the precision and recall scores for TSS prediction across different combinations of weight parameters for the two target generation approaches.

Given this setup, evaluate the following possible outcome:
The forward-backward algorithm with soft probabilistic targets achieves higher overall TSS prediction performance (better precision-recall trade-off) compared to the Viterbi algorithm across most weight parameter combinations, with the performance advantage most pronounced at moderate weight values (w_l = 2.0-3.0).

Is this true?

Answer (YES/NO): NO